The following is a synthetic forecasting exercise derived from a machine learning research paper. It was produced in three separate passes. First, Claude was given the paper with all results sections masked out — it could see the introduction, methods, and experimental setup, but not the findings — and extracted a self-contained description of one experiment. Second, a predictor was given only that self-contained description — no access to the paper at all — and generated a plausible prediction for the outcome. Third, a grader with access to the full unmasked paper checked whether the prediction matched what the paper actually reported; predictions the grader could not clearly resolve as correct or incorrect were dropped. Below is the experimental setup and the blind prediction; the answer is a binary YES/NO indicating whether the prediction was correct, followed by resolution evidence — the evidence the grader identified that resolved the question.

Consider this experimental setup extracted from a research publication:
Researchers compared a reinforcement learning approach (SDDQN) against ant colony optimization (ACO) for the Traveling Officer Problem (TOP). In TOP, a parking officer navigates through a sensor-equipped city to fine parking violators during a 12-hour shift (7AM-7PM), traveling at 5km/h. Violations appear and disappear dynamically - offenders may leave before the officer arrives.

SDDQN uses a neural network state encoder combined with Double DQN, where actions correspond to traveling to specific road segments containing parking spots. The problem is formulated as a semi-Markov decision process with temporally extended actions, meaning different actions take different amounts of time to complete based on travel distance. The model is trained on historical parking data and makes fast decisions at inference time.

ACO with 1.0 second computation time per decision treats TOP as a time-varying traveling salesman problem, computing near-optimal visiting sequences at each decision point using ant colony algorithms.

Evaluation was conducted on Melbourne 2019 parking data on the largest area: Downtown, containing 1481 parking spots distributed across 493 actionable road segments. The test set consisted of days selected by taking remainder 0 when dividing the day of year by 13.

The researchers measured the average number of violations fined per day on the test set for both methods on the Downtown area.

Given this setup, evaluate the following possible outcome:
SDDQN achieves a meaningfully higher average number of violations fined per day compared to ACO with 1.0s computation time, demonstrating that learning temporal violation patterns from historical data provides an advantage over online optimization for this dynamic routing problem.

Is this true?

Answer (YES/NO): YES